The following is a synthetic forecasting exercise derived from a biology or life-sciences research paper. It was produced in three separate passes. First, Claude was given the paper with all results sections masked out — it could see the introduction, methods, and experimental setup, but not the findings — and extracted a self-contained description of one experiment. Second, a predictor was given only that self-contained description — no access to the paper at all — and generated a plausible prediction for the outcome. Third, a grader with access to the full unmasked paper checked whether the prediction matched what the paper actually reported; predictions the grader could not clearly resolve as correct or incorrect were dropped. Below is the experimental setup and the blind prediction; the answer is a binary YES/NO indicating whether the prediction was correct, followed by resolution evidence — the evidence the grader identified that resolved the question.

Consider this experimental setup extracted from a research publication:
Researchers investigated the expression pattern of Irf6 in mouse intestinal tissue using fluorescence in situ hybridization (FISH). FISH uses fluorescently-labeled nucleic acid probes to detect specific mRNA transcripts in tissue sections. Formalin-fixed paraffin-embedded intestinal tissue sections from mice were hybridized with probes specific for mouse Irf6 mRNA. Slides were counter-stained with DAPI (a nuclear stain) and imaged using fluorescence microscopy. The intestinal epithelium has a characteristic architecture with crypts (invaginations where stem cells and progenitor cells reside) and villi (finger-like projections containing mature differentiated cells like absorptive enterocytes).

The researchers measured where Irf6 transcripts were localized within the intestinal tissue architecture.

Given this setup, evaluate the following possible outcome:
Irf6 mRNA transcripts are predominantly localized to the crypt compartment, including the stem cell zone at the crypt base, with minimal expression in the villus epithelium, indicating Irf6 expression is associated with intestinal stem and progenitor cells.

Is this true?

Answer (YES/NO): NO